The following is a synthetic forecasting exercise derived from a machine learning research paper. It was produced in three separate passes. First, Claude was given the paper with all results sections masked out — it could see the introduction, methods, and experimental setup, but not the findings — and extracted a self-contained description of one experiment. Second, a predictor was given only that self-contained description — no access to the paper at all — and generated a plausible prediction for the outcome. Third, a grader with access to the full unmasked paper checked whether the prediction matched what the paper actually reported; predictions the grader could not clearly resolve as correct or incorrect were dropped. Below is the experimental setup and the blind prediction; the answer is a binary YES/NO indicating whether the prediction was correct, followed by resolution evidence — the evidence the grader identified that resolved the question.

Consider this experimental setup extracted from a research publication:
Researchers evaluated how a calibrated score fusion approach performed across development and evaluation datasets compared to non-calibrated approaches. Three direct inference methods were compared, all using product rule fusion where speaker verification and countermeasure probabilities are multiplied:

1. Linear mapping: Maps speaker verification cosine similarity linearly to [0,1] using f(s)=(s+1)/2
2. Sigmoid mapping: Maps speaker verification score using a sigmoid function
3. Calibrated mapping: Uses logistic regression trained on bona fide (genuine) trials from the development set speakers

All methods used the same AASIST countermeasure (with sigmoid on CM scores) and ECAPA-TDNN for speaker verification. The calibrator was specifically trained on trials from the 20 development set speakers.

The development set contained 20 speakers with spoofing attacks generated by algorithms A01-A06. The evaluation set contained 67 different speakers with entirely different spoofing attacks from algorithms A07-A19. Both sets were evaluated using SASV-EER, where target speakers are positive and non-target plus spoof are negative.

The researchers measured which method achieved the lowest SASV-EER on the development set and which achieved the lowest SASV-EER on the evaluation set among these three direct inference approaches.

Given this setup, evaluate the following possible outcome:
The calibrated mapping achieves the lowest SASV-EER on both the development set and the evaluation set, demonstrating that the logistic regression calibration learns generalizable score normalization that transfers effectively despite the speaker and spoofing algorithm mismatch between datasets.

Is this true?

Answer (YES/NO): NO